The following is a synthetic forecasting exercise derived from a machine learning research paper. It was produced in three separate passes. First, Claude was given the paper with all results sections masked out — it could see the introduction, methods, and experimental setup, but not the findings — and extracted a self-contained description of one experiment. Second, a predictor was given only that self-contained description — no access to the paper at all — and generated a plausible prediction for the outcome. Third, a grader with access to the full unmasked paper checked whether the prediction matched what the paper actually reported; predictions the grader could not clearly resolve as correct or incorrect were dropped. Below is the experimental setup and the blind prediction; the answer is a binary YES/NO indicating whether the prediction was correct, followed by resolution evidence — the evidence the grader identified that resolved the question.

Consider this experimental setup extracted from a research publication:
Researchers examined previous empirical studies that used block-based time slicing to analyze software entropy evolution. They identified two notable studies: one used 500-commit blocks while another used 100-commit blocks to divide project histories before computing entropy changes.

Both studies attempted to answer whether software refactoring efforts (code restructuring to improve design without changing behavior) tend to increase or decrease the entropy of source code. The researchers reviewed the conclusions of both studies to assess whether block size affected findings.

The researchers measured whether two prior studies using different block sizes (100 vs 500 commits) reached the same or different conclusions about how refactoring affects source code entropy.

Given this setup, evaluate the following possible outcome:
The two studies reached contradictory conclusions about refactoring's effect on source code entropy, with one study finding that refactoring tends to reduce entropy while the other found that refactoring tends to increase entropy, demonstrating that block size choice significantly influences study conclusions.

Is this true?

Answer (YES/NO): YES